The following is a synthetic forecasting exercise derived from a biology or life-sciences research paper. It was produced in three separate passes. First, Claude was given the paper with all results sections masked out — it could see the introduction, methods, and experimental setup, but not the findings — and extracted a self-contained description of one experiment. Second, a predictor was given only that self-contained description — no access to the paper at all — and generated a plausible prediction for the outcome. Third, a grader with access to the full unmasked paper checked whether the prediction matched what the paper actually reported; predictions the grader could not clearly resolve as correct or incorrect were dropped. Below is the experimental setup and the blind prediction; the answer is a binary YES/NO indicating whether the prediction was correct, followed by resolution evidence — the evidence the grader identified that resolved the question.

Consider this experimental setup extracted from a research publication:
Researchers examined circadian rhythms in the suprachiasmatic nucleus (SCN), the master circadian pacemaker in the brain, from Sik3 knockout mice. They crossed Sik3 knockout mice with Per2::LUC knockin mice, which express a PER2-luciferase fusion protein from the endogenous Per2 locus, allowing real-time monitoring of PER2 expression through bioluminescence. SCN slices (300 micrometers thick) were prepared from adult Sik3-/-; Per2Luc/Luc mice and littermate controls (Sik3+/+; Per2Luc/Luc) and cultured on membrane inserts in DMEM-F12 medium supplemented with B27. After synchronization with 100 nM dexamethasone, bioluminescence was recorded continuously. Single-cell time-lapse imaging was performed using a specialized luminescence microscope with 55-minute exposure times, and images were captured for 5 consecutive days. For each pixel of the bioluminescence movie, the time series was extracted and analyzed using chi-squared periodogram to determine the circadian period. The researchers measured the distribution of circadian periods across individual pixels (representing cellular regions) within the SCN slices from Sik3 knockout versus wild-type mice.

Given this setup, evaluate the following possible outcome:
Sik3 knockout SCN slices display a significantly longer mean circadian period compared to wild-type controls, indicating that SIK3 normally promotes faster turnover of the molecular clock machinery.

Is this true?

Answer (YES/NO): NO